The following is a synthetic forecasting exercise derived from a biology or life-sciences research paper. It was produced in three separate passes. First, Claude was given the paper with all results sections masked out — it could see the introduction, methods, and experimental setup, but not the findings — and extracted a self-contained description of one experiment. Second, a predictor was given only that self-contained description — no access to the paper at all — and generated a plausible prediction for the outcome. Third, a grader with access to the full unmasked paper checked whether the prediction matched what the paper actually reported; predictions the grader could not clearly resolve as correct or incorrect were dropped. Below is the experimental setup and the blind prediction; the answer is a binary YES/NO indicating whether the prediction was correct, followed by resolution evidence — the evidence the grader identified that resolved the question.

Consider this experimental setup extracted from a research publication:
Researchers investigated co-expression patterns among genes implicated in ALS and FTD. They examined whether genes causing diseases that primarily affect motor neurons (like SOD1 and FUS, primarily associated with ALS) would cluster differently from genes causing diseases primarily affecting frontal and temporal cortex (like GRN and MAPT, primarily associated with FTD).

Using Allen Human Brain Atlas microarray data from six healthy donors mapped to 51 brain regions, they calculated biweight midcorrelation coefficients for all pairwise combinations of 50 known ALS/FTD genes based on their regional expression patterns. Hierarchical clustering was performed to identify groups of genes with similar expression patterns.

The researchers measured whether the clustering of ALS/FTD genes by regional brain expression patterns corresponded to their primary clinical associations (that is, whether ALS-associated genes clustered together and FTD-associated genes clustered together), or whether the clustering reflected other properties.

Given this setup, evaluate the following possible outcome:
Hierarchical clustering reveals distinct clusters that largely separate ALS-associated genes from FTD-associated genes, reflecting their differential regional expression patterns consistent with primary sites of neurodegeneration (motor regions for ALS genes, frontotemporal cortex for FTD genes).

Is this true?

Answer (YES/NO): NO